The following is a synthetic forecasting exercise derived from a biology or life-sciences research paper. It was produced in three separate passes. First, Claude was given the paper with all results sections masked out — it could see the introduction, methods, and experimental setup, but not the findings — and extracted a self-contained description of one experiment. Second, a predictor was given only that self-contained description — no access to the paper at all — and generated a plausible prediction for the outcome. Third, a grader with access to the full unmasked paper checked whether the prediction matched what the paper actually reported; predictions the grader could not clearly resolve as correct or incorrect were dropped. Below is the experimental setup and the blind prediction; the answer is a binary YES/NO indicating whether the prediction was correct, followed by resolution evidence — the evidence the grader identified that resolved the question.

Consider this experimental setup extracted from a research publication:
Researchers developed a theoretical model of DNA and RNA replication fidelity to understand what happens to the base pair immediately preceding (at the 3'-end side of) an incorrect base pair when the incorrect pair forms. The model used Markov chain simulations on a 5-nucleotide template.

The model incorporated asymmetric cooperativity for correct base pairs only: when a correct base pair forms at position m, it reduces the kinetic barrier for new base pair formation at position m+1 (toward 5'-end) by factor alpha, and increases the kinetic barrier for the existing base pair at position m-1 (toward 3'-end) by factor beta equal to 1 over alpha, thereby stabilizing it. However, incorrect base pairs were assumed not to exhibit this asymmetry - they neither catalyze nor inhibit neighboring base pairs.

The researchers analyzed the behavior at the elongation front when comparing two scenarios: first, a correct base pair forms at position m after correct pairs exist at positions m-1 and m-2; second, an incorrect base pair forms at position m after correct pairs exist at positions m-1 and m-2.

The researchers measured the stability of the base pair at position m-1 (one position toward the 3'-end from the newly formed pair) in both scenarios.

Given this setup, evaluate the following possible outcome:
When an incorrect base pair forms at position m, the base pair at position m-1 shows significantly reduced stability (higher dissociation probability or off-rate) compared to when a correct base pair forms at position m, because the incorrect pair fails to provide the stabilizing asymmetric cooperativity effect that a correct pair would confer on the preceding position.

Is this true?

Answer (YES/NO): YES